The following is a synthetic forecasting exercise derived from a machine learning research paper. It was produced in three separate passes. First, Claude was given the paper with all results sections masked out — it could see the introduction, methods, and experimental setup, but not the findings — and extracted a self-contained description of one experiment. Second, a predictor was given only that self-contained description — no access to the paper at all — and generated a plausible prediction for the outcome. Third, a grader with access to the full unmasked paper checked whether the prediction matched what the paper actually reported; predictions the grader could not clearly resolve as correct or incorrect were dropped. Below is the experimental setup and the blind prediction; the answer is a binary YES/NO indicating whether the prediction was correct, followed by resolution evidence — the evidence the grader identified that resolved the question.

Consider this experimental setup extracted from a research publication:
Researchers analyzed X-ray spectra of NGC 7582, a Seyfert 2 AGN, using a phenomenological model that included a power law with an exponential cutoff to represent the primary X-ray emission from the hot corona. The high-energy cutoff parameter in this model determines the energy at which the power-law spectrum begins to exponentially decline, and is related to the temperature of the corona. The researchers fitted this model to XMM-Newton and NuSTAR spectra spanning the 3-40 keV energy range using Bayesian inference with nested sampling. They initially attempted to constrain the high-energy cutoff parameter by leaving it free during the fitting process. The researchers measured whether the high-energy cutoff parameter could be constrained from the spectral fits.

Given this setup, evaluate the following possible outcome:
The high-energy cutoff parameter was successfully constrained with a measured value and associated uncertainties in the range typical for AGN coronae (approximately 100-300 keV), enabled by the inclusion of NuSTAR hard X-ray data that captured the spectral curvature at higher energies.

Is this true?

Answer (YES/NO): NO